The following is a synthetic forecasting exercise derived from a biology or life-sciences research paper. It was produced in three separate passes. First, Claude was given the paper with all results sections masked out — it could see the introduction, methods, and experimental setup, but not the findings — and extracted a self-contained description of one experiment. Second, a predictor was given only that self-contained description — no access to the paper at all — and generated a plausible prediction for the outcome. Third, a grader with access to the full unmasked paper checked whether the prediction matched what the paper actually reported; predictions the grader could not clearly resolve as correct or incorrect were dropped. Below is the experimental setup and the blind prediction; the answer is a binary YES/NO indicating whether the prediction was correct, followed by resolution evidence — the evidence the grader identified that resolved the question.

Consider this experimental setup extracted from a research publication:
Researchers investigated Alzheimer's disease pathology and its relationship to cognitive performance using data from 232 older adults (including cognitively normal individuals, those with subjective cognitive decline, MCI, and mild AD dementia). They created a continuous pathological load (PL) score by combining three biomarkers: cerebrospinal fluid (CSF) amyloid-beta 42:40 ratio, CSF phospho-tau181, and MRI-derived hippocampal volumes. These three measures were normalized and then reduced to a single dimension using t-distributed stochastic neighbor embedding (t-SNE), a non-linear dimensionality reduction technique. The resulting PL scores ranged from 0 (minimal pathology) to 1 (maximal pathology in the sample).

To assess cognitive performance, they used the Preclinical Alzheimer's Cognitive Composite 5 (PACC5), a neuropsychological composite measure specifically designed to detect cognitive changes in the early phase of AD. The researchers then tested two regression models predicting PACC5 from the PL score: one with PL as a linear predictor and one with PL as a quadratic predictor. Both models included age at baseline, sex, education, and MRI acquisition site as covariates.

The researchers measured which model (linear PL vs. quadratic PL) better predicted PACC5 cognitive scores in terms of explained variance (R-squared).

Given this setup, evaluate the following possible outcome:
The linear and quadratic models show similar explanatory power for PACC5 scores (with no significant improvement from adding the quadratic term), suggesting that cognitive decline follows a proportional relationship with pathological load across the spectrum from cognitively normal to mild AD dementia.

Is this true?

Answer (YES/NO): NO